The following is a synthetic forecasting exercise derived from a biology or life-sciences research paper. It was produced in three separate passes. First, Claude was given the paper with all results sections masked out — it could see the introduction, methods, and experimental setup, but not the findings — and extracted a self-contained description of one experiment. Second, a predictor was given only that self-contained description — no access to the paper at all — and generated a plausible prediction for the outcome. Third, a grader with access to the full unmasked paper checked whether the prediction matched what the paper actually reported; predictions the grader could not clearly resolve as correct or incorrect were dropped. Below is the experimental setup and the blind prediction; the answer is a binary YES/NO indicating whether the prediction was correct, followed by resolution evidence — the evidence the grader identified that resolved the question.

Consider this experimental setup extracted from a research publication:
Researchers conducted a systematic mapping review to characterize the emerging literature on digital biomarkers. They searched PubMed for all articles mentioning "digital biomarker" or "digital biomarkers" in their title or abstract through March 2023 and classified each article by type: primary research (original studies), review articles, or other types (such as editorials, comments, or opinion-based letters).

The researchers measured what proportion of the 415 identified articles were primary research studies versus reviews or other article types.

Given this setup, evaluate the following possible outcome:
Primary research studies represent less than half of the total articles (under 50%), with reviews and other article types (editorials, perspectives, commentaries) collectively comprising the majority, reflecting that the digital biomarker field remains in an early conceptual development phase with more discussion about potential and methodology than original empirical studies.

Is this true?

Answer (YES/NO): NO